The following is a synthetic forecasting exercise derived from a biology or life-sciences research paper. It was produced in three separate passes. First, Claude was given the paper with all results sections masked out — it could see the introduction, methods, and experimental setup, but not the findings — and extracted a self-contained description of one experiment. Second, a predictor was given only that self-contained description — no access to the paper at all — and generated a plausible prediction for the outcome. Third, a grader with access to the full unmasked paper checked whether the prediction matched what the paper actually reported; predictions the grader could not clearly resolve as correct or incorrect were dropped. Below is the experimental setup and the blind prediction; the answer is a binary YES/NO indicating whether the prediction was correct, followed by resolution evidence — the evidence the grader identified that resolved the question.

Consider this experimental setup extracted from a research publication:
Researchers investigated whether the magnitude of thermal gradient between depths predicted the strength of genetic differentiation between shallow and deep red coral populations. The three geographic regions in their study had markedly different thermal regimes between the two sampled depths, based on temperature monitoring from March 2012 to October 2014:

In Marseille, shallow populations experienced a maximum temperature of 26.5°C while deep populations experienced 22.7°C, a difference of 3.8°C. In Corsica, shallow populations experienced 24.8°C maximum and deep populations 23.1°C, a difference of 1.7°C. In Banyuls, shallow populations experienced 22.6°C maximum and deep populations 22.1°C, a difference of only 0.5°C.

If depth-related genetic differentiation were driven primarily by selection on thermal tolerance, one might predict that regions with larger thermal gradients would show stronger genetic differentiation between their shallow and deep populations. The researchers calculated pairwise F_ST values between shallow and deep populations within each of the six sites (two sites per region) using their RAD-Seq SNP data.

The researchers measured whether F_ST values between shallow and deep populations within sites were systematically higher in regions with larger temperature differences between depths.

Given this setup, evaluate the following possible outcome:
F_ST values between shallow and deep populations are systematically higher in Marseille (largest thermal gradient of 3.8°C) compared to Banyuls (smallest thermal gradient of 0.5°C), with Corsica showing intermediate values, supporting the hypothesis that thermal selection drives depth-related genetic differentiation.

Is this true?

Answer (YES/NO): NO